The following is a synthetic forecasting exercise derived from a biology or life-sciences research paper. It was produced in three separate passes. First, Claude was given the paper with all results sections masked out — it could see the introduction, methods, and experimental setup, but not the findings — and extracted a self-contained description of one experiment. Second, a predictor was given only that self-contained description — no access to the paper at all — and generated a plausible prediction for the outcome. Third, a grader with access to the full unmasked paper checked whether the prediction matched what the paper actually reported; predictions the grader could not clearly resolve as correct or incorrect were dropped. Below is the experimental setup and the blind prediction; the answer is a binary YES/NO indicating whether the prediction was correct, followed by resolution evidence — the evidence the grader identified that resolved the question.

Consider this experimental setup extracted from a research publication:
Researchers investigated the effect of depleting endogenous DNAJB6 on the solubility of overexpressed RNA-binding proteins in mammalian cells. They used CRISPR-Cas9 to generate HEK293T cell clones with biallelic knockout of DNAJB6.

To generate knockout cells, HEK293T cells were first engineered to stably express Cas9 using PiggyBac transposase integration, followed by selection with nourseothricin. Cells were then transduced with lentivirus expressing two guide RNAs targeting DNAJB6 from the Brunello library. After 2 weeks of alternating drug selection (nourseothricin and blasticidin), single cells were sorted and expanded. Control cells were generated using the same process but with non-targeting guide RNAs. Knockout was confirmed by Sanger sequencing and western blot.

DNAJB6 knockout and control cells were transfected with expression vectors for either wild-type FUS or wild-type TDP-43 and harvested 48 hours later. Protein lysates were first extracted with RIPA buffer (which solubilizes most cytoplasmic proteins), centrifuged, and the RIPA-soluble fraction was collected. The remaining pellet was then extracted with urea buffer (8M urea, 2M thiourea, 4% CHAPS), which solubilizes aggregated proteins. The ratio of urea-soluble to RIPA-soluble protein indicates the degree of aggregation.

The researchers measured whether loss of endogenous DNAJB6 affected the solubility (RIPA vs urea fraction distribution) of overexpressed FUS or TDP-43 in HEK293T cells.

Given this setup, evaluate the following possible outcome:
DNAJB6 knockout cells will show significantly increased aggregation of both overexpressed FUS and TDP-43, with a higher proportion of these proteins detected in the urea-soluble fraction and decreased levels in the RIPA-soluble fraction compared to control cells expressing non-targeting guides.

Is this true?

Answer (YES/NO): YES